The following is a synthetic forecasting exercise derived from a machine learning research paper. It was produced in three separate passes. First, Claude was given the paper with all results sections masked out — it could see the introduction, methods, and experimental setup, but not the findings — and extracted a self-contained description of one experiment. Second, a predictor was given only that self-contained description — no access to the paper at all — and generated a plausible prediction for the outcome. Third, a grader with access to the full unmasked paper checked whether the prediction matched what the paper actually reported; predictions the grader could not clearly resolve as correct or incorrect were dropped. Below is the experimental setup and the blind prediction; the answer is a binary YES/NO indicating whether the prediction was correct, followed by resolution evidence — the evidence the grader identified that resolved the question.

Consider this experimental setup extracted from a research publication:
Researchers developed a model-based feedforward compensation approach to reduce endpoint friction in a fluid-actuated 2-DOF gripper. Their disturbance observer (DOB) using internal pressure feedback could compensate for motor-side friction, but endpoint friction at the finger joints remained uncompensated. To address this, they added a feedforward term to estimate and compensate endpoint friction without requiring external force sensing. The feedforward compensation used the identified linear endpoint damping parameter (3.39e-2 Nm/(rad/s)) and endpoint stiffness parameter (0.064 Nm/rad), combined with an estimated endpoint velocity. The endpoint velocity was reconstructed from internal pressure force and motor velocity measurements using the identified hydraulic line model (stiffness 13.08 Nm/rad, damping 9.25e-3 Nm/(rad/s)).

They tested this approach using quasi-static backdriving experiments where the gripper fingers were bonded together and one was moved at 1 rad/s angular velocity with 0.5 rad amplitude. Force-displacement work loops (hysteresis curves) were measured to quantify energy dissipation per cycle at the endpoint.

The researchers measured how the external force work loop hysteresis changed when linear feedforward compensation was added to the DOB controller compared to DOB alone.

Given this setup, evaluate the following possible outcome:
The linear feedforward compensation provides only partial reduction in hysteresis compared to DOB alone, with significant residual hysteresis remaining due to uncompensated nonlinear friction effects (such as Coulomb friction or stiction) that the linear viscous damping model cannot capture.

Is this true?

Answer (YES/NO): YES